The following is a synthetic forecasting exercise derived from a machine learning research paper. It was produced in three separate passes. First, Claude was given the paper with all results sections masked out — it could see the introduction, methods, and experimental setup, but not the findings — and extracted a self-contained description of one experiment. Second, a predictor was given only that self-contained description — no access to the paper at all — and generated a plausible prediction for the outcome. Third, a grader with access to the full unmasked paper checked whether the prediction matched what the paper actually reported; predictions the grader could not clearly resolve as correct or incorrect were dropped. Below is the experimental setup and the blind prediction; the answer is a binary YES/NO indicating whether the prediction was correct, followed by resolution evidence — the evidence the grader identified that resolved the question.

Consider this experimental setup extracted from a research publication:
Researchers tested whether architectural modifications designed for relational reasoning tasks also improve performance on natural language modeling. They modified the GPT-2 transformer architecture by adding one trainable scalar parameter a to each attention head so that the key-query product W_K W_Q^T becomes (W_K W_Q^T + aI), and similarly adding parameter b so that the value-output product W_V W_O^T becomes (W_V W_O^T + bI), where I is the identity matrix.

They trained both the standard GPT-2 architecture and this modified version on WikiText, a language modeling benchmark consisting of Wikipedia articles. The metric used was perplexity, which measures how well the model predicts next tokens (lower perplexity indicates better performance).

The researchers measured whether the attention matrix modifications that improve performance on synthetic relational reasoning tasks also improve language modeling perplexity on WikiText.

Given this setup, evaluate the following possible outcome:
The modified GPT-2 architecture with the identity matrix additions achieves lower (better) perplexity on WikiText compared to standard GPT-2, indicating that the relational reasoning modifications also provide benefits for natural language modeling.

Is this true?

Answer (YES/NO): YES